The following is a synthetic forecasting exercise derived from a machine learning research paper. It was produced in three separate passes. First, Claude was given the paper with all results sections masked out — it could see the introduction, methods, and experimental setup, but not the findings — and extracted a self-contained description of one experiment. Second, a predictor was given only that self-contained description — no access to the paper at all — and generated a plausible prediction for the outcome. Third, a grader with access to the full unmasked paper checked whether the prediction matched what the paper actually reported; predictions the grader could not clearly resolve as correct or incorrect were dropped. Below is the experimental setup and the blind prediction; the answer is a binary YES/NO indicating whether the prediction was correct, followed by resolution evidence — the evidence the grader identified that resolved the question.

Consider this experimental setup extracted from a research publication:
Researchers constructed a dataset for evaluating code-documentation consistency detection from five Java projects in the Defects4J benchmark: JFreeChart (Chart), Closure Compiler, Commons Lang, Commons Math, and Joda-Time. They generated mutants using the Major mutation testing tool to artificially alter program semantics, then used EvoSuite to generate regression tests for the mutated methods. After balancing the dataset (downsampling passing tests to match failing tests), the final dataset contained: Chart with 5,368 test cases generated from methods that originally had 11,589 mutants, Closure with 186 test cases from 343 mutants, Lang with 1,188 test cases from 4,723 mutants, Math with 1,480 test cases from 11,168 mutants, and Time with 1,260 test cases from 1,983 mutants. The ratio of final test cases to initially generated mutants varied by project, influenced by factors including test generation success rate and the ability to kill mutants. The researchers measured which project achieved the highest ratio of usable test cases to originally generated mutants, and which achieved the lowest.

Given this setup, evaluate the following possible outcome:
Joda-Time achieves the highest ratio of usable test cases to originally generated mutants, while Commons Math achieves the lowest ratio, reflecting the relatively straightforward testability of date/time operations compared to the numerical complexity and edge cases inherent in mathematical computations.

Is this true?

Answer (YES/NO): YES